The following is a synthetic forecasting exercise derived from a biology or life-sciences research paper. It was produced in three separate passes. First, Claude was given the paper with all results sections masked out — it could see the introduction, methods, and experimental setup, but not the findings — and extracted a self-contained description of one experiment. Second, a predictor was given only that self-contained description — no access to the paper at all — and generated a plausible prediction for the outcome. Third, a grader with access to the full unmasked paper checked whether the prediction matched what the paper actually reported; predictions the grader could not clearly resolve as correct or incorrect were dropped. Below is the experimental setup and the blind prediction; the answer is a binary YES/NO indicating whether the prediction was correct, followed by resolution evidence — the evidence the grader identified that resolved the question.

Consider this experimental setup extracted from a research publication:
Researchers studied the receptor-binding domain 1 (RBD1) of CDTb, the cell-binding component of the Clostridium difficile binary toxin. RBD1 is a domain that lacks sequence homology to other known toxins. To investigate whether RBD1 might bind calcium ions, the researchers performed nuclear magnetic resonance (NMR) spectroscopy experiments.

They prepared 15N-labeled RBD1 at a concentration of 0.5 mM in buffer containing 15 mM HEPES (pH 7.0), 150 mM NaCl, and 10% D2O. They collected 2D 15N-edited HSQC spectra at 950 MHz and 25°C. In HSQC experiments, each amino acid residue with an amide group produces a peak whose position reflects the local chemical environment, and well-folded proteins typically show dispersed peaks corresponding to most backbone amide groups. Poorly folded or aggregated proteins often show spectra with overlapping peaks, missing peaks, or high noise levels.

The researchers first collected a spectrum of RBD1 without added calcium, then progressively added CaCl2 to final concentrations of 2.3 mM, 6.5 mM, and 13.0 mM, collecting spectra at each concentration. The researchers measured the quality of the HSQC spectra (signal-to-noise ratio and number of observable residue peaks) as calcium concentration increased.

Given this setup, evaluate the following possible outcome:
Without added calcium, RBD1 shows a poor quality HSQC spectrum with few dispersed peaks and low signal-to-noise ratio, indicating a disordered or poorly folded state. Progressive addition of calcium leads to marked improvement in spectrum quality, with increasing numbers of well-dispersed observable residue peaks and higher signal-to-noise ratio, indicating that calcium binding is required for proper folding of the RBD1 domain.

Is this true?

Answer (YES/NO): YES